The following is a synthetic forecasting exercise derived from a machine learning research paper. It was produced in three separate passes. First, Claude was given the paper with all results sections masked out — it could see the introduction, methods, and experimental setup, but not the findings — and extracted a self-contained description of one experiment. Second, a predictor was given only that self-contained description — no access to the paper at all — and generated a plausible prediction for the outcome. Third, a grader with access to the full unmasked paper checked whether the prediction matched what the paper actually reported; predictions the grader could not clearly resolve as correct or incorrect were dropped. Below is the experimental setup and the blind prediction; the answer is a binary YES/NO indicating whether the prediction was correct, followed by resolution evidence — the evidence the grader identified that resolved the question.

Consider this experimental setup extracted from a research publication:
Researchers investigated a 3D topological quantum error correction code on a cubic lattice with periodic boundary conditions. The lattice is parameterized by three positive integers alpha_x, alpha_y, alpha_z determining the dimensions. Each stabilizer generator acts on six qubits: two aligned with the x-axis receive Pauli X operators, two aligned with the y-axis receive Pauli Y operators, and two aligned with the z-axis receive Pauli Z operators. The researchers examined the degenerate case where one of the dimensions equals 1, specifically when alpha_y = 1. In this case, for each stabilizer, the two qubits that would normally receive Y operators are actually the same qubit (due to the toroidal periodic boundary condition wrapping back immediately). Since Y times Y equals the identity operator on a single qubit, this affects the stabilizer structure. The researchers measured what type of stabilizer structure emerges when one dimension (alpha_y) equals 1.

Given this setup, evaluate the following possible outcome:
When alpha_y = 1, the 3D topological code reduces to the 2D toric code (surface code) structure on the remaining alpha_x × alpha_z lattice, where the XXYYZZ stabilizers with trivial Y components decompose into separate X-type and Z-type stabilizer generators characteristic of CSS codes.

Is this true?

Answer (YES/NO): NO